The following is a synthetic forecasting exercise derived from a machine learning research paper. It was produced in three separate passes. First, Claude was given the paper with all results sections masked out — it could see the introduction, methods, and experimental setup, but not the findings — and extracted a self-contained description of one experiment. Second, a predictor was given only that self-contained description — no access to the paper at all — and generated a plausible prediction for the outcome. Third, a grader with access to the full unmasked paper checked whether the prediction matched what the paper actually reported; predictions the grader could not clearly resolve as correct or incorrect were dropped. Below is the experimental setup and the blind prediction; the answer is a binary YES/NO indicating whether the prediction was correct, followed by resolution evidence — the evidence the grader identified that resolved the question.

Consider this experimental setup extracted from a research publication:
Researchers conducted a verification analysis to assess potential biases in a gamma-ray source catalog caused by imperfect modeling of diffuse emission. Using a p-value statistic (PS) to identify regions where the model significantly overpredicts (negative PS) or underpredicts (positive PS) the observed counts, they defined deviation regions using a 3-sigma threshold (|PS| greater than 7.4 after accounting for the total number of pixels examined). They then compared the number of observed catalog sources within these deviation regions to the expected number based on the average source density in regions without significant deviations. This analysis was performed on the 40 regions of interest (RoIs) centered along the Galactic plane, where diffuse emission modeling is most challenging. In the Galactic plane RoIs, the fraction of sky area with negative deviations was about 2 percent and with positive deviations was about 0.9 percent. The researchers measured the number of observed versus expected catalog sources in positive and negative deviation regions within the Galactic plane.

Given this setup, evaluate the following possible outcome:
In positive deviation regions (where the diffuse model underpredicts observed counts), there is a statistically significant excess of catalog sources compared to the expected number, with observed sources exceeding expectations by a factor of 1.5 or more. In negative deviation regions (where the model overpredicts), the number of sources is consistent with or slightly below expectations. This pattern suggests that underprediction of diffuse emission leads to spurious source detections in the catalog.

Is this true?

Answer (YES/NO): YES